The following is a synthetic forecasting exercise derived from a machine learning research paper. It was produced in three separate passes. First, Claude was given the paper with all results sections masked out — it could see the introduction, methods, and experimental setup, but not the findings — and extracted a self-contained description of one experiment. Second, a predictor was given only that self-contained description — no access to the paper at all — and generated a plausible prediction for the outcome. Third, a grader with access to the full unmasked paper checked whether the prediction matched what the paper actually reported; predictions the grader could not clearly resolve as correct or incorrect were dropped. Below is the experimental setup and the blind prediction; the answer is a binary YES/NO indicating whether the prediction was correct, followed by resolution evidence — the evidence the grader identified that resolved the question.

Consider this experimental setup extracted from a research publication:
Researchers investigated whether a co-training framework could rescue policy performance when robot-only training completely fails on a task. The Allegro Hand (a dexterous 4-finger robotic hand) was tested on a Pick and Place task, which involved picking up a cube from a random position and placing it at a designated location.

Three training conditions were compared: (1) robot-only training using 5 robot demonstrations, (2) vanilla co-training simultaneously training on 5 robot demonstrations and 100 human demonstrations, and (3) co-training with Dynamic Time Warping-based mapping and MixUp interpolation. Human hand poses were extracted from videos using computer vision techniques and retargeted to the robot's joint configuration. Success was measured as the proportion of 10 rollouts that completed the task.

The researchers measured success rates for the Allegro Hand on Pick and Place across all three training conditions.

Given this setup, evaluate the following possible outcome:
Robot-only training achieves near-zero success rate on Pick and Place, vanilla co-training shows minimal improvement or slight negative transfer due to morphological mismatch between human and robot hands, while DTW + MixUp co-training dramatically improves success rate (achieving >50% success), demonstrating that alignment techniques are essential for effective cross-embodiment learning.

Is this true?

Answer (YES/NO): NO